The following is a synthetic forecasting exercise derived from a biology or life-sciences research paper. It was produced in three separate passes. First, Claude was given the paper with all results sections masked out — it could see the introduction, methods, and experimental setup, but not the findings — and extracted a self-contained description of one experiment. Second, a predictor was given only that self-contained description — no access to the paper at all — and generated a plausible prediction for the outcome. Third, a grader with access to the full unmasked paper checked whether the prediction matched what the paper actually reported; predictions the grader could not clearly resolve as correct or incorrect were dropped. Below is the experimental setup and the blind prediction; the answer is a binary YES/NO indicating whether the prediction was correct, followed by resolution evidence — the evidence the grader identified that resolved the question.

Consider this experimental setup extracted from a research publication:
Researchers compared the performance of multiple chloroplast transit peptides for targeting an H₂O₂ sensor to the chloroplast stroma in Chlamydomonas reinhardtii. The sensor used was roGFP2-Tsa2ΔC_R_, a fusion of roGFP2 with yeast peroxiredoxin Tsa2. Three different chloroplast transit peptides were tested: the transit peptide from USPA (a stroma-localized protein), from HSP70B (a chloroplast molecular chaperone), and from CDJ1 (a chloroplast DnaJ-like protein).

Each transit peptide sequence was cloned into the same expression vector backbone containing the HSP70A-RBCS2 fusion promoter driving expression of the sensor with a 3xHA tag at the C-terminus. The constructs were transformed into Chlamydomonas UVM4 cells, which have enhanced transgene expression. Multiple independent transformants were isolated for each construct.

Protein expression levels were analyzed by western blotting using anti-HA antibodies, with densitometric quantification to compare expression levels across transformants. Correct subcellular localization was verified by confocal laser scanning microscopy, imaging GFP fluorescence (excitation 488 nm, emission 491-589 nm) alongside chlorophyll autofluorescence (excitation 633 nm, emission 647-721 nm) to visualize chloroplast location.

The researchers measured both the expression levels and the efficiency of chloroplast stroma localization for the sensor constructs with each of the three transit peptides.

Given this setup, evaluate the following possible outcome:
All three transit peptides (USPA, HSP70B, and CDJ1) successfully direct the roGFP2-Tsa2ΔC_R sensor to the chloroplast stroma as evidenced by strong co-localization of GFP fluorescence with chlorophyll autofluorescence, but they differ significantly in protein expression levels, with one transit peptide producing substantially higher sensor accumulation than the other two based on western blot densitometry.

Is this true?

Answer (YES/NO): NO